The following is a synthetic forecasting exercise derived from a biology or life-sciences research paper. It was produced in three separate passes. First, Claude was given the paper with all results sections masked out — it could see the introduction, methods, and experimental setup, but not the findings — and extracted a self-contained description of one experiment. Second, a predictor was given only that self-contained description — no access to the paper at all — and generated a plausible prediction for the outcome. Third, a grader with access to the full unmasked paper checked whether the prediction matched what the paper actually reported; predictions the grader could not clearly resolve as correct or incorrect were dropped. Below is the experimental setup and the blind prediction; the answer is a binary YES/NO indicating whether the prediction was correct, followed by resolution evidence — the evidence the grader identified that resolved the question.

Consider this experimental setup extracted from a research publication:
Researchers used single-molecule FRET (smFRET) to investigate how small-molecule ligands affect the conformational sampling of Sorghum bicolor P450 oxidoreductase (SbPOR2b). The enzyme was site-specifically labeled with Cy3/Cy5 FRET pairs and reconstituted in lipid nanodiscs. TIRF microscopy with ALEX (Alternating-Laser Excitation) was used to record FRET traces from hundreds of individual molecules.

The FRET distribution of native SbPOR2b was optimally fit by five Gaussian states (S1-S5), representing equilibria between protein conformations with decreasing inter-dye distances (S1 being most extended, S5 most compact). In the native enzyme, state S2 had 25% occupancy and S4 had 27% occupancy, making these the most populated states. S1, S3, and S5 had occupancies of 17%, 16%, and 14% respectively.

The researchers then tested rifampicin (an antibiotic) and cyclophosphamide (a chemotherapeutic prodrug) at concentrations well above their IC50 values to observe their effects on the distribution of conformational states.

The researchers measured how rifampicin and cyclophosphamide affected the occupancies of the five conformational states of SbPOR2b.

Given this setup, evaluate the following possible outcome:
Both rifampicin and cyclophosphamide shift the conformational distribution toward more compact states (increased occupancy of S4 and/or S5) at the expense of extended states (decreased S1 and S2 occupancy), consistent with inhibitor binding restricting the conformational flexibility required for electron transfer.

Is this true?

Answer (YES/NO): NO